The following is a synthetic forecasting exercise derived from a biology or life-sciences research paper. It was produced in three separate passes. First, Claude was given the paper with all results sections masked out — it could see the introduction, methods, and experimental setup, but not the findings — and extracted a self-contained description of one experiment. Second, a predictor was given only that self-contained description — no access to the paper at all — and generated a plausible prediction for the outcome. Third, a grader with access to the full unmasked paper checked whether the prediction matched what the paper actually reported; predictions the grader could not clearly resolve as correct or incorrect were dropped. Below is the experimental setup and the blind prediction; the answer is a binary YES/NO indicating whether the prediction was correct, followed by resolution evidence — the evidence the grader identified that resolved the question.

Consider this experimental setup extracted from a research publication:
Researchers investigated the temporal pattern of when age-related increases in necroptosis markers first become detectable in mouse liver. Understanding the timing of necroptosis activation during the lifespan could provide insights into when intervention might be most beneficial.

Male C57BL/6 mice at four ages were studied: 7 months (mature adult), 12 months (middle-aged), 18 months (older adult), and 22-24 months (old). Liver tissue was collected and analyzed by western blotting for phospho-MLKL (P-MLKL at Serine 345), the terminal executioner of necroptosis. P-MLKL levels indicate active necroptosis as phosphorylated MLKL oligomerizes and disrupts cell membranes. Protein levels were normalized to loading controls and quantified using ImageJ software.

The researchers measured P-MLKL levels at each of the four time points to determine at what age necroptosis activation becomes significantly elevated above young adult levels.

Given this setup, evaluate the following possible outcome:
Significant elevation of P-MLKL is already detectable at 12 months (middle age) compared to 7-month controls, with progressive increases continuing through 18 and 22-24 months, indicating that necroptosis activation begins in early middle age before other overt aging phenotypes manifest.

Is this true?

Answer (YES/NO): NO